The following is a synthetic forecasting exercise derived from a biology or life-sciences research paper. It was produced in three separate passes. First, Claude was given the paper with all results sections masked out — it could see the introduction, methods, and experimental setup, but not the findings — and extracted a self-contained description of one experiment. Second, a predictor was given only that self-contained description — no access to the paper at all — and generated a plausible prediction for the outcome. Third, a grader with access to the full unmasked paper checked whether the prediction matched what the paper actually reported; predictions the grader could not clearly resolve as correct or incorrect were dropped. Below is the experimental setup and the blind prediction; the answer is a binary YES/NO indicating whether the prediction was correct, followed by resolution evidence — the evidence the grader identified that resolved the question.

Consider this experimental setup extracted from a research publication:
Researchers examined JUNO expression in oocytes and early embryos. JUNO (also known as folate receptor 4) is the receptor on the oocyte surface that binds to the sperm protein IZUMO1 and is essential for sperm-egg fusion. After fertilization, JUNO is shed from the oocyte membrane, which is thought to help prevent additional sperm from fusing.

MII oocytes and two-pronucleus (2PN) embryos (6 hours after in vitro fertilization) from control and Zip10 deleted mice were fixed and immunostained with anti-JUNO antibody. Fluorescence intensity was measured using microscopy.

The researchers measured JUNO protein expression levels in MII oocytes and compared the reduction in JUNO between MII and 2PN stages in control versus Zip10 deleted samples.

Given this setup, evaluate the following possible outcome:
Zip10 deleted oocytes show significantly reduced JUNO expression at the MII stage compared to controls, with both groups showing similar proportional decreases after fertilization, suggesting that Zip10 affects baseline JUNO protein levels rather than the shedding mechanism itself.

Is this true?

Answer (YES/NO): NO